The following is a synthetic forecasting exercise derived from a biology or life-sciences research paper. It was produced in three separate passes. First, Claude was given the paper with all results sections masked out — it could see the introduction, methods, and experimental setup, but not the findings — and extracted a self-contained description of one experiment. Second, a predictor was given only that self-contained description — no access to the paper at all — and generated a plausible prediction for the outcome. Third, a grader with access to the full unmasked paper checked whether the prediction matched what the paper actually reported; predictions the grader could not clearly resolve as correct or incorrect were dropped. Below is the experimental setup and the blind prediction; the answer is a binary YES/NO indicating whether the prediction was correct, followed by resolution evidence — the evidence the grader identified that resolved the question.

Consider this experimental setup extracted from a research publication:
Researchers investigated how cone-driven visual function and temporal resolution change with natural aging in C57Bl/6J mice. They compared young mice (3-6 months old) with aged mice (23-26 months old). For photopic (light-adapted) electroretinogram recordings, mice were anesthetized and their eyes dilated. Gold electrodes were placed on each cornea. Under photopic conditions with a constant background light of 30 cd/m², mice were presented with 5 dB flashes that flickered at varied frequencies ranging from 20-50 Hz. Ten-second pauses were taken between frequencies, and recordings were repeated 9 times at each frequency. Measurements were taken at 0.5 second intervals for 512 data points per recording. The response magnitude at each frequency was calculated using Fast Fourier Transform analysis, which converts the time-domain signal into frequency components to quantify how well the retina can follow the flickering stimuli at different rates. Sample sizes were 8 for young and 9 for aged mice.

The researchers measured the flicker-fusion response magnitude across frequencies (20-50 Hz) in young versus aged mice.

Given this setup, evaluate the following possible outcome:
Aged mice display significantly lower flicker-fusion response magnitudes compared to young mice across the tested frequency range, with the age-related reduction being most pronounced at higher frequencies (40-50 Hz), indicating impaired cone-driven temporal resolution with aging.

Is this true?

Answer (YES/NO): NO